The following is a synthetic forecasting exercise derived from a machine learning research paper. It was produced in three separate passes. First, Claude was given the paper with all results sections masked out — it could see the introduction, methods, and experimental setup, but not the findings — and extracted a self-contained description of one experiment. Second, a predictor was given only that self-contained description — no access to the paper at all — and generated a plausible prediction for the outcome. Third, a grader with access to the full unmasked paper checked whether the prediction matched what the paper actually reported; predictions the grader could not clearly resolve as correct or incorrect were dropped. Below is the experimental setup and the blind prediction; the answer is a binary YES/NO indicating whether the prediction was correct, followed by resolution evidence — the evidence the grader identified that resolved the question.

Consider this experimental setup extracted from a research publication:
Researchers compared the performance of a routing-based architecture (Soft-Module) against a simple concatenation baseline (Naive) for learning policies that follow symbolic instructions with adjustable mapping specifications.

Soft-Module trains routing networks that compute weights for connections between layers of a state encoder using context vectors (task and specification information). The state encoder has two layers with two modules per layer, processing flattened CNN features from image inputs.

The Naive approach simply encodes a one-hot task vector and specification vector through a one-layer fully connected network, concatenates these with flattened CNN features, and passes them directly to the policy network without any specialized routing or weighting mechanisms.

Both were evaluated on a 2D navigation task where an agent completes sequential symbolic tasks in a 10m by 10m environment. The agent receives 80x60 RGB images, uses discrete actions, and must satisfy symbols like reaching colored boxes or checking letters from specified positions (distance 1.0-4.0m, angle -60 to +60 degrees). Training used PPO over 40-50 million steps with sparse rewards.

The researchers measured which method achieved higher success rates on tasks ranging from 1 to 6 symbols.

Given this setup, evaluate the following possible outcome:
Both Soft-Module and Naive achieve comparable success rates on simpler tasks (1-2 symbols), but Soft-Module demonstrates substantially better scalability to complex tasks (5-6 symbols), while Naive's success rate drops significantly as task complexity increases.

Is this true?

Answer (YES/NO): NO